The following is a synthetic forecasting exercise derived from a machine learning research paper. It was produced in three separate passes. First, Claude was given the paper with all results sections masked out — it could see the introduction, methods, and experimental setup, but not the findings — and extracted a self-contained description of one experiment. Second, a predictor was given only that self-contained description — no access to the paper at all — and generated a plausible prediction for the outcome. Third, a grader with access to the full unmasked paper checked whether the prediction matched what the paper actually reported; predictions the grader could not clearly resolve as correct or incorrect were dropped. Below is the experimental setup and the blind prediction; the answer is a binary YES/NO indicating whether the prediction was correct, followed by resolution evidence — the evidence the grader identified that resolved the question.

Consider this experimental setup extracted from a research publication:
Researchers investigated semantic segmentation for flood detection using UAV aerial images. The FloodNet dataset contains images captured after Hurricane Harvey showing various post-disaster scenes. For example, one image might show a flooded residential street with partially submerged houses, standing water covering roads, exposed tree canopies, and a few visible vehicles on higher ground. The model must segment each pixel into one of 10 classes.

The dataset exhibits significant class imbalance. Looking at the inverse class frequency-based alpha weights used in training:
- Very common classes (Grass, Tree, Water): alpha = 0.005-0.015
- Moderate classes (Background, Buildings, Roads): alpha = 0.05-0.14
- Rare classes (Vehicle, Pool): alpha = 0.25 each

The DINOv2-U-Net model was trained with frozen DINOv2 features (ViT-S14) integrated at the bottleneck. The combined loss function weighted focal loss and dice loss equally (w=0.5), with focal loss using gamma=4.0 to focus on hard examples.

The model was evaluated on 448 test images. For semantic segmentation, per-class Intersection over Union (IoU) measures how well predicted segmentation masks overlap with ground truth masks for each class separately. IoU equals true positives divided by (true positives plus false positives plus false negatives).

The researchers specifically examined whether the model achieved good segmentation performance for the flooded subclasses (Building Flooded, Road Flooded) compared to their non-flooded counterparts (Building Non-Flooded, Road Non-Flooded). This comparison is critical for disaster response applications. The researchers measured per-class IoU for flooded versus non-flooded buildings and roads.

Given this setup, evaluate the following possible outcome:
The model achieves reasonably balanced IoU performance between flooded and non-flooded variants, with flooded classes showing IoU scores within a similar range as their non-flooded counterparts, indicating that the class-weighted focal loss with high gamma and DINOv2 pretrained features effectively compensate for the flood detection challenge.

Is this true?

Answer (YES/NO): NO